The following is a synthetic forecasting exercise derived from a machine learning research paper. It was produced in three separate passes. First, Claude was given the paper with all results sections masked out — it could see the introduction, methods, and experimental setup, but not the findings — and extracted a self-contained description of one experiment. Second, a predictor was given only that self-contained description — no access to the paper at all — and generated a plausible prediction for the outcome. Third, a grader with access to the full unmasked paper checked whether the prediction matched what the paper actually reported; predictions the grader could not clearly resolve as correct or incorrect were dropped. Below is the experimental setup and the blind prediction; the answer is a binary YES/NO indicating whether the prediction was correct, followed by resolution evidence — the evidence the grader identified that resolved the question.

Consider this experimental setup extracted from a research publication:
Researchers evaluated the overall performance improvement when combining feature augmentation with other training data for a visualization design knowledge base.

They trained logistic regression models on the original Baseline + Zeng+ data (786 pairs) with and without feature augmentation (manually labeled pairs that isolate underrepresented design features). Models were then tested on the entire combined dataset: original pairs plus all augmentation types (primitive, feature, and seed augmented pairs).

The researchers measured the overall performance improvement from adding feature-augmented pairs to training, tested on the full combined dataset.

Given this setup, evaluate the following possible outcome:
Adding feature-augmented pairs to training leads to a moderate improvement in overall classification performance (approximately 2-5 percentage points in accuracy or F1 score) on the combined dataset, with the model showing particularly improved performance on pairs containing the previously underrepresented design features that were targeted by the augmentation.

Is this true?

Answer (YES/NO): NO